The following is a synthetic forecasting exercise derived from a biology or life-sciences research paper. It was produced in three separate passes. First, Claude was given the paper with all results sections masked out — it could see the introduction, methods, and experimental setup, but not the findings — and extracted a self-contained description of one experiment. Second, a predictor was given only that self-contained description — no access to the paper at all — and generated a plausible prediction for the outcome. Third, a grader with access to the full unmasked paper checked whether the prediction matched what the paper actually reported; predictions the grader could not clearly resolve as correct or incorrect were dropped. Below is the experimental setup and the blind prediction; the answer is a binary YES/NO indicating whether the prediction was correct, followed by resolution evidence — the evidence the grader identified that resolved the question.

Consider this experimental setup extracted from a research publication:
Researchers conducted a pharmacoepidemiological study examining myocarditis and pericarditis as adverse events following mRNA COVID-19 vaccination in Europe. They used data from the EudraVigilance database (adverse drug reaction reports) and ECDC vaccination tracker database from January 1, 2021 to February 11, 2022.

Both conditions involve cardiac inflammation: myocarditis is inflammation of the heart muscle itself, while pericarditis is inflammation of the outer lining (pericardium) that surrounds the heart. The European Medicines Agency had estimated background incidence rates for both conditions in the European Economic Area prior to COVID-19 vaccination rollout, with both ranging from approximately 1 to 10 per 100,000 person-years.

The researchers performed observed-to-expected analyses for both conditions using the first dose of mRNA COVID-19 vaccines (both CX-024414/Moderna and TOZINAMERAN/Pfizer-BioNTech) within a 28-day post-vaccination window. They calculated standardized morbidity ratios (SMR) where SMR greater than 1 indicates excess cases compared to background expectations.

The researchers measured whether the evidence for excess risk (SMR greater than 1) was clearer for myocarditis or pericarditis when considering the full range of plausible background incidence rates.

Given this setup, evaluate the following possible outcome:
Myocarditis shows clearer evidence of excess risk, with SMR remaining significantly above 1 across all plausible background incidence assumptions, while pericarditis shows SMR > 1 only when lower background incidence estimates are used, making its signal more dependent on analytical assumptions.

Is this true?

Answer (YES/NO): YES